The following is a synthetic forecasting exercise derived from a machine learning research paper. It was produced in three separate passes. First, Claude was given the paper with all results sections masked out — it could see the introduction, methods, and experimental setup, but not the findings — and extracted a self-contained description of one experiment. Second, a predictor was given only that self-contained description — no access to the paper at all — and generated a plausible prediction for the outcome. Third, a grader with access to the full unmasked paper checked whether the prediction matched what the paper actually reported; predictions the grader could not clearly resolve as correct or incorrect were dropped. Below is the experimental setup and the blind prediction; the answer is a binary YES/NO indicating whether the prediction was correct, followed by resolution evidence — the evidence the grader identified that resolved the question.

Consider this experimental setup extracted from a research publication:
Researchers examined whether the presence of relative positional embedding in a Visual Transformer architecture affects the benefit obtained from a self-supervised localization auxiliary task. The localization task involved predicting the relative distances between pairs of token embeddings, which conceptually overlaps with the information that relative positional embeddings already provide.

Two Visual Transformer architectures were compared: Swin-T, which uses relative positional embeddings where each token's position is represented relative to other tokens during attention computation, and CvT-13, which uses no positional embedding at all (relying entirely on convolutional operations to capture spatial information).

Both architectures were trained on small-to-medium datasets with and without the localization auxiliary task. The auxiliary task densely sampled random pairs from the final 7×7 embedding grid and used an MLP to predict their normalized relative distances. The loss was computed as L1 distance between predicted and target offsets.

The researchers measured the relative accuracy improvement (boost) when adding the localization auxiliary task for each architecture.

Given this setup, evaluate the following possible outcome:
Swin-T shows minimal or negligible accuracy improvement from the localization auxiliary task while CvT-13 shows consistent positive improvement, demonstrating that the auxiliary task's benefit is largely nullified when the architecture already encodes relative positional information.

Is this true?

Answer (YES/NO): NO